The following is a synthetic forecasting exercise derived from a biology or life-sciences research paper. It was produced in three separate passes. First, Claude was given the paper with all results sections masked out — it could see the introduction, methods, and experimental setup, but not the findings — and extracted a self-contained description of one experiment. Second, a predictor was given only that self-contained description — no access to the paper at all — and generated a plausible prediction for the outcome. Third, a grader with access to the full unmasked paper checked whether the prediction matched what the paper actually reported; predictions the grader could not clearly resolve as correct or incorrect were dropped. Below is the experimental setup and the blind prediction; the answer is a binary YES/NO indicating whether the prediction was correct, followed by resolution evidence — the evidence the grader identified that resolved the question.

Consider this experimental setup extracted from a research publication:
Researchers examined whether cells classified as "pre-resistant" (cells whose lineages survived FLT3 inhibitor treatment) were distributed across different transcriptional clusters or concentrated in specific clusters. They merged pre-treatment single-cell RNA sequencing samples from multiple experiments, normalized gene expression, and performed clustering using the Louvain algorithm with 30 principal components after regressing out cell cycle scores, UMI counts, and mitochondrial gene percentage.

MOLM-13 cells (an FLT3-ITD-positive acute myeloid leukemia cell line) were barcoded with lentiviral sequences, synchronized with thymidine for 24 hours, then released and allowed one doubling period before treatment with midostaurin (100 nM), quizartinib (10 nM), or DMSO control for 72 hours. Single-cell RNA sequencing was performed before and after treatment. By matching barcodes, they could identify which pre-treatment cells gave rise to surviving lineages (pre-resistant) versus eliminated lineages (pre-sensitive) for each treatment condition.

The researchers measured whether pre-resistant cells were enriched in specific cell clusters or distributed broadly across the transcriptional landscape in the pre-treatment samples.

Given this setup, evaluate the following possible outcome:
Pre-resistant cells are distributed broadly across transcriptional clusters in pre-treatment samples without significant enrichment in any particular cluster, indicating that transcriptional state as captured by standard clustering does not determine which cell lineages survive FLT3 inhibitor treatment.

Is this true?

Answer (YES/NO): YES